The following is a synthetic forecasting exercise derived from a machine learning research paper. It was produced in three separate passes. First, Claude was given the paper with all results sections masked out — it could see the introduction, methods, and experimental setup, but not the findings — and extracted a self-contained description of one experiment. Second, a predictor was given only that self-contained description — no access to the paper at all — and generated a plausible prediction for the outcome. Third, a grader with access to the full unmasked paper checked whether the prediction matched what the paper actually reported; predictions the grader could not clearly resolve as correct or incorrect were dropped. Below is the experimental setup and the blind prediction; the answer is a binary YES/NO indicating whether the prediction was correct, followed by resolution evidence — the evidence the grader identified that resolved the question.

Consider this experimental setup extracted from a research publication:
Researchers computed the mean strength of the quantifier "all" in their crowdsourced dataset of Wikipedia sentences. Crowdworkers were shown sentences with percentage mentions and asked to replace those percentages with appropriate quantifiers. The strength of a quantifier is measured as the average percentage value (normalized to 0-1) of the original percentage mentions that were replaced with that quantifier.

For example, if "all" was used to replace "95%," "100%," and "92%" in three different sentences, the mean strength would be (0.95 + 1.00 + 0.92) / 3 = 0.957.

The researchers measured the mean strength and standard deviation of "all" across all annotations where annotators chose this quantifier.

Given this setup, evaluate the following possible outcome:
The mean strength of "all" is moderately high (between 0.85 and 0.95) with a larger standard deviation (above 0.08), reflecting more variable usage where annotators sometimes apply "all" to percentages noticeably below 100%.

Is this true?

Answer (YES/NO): YES